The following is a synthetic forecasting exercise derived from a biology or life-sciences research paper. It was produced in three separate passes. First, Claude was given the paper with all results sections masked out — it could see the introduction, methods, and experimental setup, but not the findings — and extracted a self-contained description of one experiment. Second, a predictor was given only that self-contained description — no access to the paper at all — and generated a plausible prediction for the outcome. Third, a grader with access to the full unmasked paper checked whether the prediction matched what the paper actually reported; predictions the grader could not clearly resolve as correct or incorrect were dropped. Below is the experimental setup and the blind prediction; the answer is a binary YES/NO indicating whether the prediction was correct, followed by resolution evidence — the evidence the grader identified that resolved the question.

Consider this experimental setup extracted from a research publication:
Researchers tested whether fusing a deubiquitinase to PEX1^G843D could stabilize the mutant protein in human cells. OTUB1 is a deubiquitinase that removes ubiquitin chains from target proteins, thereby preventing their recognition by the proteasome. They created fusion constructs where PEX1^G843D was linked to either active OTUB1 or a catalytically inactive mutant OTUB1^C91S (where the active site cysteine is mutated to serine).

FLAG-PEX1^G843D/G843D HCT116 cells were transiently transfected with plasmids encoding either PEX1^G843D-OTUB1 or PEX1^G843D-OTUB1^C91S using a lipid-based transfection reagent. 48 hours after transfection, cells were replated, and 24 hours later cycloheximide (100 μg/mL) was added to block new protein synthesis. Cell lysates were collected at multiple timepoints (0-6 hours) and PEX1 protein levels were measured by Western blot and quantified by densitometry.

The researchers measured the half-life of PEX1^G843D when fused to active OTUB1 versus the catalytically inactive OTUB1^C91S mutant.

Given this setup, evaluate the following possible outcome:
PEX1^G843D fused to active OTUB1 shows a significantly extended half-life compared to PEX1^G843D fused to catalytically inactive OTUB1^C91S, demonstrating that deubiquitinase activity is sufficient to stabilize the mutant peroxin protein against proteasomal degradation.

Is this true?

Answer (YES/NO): YES